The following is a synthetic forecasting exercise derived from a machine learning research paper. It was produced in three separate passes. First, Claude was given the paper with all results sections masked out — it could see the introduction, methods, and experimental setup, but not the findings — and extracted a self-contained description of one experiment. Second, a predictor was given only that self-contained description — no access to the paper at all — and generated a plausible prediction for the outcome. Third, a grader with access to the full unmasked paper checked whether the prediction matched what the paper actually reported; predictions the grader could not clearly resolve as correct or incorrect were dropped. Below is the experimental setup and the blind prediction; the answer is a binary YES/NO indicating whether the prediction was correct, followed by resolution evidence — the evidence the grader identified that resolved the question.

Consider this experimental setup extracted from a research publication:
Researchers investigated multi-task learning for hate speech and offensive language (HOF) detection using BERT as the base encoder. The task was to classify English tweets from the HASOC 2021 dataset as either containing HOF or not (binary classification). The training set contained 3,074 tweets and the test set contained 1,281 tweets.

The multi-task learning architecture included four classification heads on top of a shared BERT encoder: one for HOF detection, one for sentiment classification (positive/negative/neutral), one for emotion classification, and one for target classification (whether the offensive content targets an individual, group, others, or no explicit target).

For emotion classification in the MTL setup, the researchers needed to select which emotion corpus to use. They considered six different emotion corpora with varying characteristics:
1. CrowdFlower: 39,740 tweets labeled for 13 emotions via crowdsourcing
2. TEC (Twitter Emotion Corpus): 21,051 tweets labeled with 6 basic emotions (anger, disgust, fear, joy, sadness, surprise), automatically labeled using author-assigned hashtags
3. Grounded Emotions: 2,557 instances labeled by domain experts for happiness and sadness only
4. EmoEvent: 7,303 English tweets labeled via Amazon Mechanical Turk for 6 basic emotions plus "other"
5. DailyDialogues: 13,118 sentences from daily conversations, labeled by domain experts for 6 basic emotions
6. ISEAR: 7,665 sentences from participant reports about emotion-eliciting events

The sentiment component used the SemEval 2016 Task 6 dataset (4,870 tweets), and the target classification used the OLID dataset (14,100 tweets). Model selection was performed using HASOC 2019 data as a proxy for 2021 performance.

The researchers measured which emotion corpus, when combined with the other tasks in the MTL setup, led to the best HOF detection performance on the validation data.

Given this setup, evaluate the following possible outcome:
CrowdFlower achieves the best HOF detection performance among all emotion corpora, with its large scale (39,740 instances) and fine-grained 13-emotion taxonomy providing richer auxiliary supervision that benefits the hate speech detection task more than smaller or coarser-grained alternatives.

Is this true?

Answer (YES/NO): NO